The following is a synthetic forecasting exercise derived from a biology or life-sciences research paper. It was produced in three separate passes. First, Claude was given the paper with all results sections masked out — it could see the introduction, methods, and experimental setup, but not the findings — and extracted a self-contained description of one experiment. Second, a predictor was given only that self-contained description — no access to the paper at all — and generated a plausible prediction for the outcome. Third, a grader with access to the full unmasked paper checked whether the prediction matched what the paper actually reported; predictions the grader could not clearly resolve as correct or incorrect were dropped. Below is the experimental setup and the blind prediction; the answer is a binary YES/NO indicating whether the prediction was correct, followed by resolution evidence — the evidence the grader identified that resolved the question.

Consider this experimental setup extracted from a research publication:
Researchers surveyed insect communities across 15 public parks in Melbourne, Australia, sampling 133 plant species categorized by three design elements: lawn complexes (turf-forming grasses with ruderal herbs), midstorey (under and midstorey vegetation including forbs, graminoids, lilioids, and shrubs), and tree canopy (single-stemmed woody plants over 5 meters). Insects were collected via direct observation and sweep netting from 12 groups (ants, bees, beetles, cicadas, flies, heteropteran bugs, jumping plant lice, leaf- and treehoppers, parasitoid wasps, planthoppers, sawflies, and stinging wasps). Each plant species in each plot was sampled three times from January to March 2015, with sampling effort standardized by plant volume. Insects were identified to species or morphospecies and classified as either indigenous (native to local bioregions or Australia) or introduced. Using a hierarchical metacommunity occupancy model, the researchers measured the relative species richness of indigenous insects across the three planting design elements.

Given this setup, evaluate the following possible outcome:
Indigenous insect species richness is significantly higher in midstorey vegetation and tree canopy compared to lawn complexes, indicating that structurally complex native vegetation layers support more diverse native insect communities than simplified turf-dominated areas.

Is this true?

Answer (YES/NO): YES